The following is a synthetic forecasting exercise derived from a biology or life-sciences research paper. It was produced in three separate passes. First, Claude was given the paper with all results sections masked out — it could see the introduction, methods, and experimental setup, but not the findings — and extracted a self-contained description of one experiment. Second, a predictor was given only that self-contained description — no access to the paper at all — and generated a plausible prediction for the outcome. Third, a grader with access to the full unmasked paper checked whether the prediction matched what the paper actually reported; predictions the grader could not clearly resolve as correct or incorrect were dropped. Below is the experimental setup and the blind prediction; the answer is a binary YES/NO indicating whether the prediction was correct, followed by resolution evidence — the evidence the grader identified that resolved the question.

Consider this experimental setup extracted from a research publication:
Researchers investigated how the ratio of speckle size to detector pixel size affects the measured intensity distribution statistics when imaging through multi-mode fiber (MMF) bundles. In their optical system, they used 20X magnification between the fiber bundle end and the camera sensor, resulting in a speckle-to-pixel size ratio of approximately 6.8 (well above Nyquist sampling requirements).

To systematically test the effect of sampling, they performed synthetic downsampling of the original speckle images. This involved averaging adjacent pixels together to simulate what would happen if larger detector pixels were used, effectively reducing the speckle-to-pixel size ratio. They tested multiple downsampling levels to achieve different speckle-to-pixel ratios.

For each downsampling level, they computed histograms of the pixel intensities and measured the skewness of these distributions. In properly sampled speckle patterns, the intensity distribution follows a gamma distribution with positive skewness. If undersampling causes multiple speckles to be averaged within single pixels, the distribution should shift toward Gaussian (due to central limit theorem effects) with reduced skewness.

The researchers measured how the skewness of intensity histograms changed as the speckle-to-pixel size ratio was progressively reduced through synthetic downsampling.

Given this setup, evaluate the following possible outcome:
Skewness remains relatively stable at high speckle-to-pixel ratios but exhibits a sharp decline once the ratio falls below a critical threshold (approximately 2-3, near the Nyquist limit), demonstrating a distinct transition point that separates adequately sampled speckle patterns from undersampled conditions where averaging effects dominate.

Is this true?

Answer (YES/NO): NO